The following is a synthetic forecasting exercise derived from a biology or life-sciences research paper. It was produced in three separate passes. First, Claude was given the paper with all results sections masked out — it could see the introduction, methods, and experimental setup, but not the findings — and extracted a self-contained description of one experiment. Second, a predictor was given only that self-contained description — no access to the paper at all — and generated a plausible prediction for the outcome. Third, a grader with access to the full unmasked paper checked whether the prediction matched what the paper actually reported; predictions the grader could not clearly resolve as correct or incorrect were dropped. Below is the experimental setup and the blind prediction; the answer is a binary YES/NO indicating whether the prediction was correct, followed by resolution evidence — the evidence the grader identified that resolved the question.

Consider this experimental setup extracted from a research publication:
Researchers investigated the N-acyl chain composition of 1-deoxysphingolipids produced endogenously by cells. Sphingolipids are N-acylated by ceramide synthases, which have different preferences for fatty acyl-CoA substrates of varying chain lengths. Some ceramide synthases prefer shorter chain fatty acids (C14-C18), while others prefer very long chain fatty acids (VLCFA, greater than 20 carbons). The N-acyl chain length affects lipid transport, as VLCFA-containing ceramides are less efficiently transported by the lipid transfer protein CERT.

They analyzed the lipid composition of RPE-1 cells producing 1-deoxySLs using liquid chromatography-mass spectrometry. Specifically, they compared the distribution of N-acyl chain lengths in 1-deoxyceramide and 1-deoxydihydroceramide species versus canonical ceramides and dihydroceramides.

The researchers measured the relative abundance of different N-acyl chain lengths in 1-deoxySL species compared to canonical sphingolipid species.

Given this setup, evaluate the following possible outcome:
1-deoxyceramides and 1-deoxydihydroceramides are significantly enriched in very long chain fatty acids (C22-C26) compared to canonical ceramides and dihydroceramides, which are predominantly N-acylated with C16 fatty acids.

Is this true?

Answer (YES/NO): YES